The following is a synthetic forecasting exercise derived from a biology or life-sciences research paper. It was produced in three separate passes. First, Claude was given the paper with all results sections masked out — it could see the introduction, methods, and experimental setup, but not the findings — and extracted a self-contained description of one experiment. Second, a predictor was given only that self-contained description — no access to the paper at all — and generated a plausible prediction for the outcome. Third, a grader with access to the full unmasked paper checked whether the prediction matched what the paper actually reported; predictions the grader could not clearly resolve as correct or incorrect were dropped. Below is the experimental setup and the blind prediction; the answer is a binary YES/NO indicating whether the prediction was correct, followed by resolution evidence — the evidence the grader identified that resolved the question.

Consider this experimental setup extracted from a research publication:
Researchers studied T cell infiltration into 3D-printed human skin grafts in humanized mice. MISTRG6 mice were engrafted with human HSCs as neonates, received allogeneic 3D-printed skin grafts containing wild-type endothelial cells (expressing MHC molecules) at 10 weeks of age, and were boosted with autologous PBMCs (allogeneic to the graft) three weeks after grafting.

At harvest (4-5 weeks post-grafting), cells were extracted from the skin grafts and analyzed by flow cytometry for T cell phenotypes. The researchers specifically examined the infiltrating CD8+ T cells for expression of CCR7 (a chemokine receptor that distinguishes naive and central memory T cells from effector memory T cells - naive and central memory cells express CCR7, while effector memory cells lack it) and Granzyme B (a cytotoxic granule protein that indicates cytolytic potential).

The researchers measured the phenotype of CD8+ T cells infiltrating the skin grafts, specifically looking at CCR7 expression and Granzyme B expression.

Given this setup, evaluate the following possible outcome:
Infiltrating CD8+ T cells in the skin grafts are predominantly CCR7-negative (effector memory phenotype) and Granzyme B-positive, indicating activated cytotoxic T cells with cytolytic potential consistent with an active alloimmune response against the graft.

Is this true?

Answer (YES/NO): YES